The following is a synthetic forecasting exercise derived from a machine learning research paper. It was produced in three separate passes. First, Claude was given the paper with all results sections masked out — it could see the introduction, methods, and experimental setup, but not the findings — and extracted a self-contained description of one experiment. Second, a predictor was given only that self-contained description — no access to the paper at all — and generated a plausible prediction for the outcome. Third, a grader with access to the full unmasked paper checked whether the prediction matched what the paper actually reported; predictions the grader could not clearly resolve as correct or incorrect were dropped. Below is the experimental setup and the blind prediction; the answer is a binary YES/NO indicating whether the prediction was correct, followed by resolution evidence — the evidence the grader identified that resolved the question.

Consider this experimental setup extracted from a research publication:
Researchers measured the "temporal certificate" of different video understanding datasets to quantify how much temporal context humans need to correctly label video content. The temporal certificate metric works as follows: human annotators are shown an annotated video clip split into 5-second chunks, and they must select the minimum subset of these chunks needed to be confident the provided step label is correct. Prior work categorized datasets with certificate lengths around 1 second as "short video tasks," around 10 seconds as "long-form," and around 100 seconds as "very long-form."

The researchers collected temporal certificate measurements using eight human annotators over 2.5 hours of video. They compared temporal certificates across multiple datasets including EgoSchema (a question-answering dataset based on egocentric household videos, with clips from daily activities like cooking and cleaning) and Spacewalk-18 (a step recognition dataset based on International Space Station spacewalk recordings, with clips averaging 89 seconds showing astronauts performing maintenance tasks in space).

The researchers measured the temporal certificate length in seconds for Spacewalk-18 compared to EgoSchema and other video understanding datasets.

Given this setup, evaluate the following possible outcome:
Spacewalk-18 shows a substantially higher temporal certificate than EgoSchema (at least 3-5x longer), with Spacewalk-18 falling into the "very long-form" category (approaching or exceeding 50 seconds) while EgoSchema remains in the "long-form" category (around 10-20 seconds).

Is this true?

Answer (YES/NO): NO